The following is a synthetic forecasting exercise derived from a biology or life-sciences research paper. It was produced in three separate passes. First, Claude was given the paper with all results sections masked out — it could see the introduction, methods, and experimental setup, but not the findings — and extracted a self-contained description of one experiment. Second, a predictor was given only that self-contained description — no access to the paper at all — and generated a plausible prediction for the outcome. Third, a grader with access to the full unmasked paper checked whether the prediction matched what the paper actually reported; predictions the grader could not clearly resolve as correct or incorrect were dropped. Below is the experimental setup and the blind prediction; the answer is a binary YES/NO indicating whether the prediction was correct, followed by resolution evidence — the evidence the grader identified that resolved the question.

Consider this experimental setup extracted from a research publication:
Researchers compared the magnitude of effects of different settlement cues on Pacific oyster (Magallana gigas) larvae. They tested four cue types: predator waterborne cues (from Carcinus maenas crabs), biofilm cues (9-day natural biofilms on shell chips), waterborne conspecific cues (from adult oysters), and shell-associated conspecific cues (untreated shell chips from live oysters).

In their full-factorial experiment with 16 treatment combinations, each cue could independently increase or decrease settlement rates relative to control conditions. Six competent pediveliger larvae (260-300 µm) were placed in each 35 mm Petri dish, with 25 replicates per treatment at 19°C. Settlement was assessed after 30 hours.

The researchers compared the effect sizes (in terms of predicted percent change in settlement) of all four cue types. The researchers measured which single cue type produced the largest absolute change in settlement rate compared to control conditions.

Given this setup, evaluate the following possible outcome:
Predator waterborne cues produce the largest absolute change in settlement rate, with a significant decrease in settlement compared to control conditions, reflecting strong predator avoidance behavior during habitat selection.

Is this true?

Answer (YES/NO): NO